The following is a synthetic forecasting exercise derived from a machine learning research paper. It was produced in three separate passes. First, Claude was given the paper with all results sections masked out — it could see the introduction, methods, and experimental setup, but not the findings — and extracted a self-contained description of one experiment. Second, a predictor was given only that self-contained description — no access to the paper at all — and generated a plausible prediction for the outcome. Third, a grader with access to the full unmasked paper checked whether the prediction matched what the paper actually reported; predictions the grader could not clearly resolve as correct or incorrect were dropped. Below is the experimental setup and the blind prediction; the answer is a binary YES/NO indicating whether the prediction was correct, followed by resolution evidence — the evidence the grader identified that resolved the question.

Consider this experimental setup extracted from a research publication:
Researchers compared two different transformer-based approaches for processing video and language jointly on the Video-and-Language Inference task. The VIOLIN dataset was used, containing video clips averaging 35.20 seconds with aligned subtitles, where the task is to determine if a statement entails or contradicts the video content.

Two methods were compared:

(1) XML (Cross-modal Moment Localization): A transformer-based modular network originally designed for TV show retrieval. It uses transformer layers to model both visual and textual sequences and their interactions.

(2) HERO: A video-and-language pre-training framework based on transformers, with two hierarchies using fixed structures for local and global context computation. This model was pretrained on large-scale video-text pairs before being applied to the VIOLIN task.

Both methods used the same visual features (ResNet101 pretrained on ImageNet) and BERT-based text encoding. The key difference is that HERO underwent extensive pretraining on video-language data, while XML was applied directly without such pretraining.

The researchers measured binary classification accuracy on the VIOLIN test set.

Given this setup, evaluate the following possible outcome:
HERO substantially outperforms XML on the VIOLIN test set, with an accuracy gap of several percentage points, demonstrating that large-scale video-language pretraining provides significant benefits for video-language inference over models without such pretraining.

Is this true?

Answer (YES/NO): NO